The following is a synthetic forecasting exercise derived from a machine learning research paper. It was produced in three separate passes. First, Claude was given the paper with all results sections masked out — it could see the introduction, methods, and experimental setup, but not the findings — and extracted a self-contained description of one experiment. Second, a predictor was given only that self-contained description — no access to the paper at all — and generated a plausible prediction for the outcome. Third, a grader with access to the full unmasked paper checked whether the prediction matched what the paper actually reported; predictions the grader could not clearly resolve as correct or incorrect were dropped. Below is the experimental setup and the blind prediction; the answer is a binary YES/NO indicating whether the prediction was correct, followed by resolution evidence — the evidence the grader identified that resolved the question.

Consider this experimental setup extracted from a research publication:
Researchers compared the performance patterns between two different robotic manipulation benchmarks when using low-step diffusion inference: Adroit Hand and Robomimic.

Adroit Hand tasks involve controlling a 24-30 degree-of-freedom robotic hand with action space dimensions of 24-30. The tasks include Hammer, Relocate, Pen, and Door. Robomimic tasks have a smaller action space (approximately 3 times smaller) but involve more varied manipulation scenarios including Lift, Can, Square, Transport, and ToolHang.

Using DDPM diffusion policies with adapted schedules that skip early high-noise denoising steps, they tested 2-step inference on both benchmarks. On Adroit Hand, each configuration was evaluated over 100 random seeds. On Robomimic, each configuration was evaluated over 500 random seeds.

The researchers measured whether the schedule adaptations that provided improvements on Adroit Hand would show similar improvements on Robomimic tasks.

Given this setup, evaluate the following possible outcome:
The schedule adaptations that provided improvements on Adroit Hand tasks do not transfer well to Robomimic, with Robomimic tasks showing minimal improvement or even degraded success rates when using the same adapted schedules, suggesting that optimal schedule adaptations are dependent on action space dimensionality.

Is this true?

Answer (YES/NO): NO